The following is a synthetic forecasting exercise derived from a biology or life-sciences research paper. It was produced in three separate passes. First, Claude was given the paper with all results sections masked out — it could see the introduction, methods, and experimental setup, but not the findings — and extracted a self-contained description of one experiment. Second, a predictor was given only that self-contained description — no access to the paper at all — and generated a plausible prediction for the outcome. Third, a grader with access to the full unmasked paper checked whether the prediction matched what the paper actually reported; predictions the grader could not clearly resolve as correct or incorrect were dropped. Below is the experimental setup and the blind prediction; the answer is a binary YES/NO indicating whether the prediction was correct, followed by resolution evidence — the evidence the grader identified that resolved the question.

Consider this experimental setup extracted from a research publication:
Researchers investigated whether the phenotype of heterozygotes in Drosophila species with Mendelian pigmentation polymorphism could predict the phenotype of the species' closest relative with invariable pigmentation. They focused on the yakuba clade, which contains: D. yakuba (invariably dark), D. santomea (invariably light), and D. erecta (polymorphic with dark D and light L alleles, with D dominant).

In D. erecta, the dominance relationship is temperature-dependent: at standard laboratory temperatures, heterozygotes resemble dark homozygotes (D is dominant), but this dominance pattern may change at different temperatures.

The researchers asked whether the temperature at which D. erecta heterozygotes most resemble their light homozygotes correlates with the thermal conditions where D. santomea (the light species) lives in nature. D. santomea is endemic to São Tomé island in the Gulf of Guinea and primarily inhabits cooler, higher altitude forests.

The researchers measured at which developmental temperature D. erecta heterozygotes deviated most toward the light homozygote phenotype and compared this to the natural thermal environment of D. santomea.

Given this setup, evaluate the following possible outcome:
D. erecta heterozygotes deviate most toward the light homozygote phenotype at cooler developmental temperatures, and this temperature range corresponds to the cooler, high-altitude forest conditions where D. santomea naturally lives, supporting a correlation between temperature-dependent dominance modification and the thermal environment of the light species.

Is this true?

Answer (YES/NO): NO